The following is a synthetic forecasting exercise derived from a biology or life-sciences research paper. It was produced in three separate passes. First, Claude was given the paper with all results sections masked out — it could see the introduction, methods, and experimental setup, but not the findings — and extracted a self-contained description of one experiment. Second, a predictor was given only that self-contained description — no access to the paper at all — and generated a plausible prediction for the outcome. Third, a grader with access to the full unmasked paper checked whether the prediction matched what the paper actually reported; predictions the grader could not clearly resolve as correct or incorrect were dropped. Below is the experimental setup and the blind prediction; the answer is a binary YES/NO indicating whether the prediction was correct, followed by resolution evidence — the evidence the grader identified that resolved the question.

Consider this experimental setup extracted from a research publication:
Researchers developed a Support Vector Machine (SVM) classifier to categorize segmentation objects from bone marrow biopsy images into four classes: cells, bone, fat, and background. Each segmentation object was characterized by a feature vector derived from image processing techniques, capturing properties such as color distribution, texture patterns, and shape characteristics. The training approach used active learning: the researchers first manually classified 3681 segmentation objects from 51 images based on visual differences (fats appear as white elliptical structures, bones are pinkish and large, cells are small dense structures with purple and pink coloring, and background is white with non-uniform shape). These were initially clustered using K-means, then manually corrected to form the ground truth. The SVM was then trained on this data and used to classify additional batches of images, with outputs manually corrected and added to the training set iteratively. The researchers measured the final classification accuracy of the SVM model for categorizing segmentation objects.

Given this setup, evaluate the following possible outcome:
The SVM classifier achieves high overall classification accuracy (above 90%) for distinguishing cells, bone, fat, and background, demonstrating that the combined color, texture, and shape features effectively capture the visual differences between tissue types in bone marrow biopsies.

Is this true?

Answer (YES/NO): YES